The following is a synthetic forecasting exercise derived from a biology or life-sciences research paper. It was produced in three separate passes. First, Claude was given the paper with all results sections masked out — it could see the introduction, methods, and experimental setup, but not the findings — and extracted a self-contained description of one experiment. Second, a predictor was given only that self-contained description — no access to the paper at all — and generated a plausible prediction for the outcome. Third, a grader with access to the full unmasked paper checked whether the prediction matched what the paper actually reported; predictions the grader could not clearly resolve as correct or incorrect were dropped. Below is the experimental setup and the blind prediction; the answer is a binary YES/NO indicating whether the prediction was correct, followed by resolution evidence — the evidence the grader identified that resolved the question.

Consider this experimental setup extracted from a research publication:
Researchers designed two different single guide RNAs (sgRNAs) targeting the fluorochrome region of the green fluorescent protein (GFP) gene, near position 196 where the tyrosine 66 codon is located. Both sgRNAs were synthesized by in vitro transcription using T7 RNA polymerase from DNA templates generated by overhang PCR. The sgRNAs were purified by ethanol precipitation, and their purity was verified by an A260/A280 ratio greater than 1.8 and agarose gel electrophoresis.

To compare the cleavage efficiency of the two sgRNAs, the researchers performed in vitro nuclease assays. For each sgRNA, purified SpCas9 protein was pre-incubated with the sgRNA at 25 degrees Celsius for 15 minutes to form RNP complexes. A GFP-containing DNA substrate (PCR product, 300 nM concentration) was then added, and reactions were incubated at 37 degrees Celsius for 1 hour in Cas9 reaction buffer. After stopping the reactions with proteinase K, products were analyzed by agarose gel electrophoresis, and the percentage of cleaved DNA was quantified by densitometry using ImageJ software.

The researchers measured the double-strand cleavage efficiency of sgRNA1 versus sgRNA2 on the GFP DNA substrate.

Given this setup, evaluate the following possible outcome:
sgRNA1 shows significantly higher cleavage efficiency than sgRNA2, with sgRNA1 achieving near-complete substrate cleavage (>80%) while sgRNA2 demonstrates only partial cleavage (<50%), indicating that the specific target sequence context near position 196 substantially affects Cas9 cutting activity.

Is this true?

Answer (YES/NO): NO